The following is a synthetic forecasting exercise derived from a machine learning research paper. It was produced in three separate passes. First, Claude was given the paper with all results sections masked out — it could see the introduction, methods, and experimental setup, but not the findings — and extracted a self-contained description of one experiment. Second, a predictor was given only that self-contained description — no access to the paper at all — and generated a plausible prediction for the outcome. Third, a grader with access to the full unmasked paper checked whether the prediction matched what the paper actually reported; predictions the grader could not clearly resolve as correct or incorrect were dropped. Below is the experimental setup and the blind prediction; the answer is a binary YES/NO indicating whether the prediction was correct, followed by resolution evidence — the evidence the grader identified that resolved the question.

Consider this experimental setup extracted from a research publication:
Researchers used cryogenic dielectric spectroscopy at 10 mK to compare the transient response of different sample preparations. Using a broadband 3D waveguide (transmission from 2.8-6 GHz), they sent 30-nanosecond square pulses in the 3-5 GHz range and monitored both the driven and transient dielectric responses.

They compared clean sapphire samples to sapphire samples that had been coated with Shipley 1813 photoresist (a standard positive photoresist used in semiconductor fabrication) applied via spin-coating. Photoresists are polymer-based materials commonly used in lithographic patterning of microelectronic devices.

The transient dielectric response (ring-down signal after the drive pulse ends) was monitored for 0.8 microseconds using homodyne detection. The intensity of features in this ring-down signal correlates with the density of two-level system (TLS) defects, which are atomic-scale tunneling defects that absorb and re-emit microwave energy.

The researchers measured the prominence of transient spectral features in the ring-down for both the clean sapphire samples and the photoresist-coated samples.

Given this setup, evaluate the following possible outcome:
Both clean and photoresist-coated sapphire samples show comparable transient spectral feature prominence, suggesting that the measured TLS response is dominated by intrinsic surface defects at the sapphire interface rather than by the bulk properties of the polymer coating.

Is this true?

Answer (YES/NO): NO